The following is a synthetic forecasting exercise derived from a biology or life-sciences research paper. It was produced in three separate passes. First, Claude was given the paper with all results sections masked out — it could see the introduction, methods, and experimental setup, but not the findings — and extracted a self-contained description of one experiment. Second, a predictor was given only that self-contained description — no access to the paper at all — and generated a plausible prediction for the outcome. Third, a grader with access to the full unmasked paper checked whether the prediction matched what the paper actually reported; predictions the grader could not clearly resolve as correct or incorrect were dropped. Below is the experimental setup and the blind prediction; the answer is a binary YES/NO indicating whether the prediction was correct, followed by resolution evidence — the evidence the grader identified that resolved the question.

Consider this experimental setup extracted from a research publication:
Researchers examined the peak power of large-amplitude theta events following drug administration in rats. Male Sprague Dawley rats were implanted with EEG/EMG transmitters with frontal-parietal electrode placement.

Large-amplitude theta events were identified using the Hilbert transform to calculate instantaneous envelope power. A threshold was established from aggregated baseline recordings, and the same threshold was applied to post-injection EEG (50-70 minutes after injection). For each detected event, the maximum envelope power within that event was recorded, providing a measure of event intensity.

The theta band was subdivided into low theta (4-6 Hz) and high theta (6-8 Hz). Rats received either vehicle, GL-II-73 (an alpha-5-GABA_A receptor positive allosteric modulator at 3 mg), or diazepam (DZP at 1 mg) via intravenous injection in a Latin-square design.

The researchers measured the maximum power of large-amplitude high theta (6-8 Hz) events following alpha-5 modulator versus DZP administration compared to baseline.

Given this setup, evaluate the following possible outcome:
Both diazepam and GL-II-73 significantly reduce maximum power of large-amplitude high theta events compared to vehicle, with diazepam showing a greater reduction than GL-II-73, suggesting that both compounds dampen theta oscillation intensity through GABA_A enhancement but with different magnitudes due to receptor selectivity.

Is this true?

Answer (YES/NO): NO